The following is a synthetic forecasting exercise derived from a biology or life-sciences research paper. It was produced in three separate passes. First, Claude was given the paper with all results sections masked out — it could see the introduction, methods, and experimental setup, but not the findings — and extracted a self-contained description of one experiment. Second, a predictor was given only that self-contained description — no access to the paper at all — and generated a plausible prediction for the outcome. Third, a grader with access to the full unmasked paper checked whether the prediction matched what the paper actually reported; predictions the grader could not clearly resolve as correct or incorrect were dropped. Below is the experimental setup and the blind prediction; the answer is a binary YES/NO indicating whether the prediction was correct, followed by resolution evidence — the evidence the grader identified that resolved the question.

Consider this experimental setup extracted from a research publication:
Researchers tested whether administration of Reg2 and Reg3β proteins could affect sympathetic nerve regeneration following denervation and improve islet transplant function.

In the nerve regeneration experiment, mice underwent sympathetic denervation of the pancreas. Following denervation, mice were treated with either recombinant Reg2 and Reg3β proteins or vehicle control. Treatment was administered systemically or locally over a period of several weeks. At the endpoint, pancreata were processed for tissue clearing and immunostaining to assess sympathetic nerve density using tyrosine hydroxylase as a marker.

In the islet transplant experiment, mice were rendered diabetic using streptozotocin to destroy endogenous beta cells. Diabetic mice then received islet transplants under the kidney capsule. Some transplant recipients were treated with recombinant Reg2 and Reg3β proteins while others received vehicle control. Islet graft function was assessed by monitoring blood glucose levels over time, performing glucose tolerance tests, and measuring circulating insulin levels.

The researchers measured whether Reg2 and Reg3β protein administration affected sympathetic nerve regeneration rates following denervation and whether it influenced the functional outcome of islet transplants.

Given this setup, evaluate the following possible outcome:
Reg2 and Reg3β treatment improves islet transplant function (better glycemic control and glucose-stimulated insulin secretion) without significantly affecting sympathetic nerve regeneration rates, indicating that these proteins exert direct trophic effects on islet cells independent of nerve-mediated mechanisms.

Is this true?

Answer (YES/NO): NO